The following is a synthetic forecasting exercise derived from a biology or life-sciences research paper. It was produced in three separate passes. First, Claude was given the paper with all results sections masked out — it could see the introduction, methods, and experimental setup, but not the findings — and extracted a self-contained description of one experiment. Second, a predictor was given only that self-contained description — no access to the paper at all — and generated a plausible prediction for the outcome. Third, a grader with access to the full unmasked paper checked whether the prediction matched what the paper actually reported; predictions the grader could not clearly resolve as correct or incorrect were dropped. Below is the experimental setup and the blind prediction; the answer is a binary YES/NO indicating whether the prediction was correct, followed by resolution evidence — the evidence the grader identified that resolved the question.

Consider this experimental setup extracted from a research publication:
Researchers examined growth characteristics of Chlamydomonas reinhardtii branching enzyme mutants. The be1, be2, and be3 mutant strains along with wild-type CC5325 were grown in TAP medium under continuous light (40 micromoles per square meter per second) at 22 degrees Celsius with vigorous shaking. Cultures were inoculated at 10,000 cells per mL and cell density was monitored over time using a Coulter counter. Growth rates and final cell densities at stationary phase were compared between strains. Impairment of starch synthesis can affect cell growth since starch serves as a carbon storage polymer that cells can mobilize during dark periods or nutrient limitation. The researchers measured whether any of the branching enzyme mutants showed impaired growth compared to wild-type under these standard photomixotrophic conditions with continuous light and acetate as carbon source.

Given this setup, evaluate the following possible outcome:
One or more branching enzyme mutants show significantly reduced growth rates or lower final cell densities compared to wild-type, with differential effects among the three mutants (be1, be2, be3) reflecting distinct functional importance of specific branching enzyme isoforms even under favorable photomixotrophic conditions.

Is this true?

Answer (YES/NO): NO